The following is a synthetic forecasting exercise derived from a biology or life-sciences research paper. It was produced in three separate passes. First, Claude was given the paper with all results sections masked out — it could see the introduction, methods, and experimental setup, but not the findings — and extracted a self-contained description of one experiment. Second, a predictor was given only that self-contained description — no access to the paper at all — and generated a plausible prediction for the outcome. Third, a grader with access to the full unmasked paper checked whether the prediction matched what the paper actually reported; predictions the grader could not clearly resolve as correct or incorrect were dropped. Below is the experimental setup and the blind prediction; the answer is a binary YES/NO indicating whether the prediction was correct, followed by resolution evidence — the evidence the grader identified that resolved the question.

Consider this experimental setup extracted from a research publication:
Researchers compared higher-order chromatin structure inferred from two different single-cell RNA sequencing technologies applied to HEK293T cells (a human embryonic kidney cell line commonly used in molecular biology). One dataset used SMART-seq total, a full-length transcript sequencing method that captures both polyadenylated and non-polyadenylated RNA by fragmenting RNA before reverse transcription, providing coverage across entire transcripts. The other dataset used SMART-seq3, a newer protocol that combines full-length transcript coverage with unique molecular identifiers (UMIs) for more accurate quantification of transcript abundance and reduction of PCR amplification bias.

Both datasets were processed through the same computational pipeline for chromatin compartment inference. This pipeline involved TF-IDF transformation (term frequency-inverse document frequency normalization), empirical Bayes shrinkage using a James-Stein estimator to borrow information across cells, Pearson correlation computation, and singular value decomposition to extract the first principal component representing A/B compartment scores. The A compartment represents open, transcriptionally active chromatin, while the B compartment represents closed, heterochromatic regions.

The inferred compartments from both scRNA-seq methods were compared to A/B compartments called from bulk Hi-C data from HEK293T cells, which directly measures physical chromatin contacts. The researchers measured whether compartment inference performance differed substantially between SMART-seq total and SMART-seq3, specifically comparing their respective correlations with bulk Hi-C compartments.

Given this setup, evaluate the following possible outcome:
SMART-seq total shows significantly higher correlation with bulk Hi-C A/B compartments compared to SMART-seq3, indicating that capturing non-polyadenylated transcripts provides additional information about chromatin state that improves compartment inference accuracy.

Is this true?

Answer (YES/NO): YES